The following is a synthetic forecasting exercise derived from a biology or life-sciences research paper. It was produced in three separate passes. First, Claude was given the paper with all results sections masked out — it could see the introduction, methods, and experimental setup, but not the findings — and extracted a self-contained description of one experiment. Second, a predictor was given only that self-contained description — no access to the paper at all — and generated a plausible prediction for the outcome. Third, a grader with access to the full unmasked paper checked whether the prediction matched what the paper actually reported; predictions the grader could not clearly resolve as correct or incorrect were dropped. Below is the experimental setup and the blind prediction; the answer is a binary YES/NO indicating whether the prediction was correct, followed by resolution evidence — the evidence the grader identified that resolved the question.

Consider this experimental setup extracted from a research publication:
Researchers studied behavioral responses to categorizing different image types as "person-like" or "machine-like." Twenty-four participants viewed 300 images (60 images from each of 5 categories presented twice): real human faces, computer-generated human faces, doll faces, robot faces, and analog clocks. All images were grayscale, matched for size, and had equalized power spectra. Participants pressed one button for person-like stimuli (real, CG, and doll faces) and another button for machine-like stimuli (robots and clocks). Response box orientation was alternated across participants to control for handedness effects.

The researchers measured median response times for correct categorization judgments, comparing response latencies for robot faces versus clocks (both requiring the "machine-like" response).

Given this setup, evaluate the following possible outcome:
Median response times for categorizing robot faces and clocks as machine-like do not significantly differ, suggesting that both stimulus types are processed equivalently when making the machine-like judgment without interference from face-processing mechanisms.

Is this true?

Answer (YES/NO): NO